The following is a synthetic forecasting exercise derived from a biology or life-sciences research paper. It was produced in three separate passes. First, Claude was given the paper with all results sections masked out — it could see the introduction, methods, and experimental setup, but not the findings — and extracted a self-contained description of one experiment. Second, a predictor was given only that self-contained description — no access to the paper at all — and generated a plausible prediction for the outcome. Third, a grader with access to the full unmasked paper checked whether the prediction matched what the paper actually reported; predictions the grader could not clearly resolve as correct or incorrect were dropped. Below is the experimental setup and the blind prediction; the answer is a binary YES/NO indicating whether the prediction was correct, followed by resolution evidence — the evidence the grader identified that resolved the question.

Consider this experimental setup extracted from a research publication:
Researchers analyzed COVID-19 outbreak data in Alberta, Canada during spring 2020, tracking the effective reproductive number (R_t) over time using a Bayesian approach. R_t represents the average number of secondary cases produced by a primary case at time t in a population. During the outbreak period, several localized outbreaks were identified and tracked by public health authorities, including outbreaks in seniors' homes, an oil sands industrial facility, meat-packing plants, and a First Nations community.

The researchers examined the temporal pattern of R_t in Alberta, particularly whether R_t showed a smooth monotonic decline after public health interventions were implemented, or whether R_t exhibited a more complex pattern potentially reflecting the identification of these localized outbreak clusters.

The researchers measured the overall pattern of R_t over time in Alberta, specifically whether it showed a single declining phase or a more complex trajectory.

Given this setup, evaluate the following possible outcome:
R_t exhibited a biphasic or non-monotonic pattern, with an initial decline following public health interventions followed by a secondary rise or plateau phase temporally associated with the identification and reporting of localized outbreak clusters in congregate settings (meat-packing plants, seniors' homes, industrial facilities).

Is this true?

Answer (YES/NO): YES